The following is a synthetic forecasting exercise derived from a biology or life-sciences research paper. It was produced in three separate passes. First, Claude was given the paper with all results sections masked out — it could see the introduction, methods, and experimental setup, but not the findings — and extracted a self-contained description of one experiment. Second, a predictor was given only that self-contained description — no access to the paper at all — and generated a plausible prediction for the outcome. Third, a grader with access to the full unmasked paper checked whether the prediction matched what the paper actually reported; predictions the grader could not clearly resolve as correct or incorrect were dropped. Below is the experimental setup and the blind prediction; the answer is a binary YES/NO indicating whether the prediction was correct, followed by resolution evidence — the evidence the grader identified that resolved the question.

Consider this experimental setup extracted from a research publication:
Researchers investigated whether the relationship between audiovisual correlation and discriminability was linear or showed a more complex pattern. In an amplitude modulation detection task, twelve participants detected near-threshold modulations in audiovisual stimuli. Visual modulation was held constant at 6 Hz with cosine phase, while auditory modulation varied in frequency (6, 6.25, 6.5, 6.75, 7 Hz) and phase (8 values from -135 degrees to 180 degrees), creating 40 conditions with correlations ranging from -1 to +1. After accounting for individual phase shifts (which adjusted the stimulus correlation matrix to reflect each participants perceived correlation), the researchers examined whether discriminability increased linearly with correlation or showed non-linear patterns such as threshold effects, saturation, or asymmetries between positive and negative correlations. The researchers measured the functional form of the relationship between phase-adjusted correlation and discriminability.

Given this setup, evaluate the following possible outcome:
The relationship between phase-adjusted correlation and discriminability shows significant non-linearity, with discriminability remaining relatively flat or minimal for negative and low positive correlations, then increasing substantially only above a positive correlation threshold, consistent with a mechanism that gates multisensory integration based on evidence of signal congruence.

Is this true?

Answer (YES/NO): NO